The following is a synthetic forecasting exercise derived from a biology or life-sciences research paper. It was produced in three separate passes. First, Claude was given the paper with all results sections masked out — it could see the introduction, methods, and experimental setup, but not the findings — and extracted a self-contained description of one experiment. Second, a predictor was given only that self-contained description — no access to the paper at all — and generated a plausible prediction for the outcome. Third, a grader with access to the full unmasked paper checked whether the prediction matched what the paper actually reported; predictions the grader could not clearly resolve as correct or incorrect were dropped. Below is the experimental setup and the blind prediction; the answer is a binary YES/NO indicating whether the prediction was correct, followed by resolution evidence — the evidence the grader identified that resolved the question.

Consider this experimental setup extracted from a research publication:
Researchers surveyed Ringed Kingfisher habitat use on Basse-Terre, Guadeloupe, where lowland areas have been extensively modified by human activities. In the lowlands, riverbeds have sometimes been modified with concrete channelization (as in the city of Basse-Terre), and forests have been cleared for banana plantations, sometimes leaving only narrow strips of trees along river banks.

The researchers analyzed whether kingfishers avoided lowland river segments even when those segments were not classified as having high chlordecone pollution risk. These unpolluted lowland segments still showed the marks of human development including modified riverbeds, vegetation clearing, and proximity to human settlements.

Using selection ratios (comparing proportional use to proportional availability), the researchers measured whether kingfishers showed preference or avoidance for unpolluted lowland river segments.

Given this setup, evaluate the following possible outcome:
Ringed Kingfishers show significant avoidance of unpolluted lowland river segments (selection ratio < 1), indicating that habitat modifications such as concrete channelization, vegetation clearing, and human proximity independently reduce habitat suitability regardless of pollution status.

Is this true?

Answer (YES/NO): YES